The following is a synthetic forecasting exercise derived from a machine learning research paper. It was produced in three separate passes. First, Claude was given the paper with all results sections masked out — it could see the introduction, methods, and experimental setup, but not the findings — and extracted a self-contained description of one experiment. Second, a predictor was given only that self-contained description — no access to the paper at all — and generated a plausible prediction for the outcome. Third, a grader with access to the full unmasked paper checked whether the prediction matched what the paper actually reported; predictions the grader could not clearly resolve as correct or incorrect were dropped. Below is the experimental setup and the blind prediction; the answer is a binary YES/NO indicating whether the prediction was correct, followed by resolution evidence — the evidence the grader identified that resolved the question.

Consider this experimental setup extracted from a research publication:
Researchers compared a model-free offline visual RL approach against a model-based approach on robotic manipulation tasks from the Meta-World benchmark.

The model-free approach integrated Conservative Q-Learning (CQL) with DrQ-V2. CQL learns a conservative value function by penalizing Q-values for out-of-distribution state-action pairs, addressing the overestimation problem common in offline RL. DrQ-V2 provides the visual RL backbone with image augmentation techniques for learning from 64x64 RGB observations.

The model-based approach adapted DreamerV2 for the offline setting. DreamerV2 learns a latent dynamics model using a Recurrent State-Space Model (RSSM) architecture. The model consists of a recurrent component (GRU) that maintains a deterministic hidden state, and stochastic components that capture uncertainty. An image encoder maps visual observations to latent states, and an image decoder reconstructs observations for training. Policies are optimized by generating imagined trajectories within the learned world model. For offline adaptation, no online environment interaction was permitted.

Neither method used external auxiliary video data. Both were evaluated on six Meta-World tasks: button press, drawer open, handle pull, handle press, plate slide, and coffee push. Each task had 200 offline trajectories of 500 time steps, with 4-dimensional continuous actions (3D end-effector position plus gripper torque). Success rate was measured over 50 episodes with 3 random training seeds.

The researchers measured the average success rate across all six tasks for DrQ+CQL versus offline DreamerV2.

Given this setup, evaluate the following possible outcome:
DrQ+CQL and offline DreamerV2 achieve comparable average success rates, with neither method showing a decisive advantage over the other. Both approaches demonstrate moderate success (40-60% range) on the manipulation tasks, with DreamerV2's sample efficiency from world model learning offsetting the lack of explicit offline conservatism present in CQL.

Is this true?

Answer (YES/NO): NO